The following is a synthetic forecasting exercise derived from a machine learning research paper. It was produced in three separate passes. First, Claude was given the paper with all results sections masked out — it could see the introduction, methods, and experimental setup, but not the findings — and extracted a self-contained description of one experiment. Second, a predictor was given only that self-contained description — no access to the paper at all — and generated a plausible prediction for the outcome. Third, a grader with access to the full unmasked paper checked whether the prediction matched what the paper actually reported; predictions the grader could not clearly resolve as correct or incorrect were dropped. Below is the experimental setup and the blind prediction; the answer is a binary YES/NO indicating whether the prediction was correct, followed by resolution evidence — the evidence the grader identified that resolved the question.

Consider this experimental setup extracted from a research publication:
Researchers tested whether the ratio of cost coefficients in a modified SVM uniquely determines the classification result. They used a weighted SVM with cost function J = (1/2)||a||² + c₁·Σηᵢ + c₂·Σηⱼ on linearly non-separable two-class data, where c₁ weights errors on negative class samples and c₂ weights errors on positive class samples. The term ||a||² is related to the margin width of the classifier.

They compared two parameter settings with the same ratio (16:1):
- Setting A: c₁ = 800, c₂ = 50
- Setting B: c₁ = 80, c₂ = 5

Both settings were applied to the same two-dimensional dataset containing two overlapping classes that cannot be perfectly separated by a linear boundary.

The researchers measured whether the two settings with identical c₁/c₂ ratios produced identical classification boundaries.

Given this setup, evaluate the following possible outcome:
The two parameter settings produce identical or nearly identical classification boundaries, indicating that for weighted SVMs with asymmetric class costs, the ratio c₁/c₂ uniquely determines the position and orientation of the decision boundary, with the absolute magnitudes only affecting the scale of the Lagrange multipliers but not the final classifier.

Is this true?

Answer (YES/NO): NO